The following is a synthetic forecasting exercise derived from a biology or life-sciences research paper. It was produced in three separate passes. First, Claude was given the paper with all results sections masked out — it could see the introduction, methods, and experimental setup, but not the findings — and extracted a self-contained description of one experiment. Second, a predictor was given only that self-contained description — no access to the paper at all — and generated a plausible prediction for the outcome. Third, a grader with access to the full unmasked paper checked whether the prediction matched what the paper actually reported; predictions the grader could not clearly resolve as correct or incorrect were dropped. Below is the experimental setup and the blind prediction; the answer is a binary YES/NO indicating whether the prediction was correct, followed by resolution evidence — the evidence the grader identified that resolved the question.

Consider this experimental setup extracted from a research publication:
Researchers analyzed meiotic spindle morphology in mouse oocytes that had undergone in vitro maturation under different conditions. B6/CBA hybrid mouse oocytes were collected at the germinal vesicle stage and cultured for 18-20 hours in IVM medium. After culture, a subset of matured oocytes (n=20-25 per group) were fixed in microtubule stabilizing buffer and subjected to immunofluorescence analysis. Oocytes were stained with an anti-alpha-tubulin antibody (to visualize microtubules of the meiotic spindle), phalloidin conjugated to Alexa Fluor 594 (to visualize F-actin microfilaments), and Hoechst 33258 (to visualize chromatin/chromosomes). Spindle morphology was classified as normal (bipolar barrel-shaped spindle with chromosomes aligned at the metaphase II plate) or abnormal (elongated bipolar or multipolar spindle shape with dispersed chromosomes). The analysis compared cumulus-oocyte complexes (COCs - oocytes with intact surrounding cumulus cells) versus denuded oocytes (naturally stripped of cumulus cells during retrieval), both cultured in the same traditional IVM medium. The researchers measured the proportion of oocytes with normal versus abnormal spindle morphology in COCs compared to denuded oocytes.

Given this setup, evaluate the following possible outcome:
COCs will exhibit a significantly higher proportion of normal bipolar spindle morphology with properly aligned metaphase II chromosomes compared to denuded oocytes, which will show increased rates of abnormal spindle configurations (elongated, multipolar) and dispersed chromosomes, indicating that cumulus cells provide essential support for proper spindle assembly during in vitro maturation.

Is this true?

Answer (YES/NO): NO